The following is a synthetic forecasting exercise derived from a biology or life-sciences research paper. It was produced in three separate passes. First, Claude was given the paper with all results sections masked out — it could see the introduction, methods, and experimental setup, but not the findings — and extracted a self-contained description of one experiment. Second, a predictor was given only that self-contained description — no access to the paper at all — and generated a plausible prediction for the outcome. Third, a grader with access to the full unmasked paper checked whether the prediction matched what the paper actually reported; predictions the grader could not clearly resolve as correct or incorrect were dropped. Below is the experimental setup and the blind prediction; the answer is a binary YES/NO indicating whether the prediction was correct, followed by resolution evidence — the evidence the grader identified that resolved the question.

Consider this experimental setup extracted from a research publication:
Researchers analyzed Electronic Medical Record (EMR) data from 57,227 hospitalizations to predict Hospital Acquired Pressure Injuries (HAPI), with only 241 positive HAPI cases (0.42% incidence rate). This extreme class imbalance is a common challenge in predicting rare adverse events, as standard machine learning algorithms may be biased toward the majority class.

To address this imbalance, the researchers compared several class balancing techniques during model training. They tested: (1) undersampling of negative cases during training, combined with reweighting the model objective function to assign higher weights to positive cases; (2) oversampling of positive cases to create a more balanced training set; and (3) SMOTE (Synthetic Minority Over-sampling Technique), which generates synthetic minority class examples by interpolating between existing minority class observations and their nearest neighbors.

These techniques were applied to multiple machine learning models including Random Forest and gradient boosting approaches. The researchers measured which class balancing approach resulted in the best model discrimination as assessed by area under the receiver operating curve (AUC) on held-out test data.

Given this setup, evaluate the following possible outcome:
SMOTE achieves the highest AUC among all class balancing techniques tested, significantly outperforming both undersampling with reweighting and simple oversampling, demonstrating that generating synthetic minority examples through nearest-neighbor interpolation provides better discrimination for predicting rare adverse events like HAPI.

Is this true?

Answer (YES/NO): NO